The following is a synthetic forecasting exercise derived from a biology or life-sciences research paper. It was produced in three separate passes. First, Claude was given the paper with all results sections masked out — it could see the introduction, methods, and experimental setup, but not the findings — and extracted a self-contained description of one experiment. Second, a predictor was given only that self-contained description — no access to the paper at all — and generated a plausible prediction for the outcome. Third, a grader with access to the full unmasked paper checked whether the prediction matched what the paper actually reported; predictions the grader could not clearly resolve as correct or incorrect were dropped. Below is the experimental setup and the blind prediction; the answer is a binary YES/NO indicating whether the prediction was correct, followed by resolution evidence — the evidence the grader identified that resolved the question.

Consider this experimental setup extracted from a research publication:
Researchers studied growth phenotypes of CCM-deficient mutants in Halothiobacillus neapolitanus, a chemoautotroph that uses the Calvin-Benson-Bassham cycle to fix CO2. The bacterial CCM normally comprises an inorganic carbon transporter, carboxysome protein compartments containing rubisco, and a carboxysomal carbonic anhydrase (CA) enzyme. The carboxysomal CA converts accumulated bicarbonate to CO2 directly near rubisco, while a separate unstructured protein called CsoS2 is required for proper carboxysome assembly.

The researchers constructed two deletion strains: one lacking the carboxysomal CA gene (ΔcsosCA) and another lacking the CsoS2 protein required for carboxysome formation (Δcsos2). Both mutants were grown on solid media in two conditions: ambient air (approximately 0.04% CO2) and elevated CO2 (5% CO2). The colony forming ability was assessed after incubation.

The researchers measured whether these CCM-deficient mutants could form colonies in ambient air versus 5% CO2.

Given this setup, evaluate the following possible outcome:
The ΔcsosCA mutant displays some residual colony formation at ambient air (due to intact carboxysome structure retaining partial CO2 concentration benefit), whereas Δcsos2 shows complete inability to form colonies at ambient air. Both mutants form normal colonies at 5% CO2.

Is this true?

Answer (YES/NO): NO